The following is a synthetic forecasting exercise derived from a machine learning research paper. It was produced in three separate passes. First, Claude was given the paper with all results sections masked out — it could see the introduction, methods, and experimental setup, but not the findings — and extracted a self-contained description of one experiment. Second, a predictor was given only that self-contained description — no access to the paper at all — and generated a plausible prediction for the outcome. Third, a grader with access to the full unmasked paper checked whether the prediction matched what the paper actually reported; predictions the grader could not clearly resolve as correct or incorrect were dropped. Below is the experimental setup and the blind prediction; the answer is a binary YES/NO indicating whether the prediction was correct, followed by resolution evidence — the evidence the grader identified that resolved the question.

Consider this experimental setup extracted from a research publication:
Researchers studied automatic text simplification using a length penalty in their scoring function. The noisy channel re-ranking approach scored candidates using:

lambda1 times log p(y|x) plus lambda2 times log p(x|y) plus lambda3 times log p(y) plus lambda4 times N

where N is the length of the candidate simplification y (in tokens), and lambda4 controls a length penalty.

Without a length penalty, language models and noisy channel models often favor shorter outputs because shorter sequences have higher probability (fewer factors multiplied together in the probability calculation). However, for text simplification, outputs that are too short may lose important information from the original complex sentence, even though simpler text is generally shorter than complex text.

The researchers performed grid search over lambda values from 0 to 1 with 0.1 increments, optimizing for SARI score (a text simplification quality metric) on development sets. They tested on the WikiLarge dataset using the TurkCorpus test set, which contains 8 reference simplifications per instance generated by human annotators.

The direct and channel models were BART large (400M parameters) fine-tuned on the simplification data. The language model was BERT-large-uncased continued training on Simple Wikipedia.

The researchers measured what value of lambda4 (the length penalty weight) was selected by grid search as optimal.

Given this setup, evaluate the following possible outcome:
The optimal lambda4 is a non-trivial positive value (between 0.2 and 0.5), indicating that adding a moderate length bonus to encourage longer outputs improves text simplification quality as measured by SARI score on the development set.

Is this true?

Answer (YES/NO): NO